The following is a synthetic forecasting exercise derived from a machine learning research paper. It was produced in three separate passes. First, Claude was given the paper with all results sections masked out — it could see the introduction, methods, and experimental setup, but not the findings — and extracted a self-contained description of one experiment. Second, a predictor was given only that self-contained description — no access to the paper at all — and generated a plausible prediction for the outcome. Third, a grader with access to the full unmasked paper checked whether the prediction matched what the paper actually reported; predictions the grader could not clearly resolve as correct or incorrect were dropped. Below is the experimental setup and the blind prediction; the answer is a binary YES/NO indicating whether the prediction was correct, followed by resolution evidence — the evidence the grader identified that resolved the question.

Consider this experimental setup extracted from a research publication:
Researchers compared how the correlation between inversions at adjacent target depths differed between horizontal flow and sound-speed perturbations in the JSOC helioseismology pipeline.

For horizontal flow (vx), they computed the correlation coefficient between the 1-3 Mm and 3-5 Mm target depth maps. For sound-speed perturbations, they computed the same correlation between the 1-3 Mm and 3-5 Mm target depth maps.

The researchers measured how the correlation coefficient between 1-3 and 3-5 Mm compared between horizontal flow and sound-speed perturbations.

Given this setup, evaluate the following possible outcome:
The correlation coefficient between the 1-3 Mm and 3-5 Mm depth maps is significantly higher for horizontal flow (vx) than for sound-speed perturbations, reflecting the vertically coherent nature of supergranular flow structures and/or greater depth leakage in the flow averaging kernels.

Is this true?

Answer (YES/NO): YES